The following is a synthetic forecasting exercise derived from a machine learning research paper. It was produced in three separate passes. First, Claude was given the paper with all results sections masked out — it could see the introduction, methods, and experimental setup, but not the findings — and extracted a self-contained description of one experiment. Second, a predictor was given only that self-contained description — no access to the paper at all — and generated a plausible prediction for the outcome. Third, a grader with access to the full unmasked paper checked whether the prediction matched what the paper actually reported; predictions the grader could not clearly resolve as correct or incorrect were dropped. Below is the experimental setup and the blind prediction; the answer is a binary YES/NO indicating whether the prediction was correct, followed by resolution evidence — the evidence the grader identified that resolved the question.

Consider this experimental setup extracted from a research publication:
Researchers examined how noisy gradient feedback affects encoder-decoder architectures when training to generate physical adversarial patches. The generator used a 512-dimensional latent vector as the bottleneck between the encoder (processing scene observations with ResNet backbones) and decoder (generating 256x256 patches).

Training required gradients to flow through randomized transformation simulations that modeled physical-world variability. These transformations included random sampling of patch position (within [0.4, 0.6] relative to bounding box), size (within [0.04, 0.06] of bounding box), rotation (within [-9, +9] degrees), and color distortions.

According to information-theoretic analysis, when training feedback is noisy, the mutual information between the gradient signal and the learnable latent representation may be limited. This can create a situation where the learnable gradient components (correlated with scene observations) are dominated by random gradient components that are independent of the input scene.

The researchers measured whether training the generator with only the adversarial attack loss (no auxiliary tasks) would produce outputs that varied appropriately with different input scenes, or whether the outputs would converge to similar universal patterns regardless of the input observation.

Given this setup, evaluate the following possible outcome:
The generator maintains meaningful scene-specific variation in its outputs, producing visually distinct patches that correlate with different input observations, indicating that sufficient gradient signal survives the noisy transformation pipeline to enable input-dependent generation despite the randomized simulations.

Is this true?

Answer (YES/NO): NO